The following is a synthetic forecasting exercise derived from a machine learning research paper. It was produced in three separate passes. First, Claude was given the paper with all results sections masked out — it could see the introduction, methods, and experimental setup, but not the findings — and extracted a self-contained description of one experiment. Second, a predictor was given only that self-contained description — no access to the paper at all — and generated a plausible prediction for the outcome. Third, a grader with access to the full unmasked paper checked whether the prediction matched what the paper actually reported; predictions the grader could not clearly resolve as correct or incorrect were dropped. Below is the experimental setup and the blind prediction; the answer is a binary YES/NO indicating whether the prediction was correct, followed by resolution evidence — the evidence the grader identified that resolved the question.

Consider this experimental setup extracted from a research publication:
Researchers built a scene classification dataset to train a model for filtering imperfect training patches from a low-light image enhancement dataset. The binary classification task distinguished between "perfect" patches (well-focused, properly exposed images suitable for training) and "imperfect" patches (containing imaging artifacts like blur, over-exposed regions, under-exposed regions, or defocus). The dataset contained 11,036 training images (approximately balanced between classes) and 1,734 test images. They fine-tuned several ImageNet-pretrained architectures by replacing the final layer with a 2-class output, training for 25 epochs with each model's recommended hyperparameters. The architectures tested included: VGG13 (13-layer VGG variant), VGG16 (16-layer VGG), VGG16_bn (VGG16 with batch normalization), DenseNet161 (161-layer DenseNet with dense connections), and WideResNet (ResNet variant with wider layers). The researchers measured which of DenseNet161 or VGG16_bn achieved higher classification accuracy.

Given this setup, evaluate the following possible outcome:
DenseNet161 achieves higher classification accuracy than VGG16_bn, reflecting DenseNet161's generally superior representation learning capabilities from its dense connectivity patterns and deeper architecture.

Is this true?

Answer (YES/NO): YES